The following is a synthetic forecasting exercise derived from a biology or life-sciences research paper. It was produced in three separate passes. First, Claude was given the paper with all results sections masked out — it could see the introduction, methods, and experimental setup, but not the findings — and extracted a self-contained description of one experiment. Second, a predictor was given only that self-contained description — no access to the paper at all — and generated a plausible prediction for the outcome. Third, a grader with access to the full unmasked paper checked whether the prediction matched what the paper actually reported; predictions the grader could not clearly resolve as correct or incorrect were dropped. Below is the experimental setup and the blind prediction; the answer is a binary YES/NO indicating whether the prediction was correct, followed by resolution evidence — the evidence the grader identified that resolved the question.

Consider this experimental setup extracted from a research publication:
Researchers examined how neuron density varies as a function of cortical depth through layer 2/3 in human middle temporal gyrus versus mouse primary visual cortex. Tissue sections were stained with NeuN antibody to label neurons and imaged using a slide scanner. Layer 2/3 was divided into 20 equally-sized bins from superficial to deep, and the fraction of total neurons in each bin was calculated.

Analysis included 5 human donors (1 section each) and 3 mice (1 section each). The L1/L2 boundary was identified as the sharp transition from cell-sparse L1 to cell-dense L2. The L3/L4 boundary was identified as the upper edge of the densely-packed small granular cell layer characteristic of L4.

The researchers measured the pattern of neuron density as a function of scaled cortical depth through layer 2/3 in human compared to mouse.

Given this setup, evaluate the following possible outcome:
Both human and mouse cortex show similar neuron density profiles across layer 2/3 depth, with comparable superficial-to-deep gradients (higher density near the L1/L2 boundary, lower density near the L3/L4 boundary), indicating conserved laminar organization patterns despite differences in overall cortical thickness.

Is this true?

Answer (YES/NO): NO